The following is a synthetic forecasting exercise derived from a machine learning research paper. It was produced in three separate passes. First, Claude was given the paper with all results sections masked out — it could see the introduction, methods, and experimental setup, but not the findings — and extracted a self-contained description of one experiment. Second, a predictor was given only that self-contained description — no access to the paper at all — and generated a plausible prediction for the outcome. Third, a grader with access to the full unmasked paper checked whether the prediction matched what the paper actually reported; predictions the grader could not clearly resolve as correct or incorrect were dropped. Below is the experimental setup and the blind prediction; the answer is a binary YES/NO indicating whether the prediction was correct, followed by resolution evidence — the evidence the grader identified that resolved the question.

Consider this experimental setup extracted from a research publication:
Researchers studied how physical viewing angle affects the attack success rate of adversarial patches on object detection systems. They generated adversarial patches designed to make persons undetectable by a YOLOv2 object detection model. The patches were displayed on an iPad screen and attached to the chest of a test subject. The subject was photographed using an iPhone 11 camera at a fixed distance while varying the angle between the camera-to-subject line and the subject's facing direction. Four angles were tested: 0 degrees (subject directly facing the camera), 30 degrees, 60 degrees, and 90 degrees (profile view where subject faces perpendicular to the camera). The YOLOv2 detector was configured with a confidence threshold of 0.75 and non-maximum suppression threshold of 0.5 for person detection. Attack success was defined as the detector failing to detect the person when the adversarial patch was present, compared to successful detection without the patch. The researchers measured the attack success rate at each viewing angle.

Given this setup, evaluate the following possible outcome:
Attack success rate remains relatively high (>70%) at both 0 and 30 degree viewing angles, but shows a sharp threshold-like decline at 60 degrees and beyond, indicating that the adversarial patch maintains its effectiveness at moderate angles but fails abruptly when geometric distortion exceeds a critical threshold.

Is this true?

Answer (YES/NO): NO